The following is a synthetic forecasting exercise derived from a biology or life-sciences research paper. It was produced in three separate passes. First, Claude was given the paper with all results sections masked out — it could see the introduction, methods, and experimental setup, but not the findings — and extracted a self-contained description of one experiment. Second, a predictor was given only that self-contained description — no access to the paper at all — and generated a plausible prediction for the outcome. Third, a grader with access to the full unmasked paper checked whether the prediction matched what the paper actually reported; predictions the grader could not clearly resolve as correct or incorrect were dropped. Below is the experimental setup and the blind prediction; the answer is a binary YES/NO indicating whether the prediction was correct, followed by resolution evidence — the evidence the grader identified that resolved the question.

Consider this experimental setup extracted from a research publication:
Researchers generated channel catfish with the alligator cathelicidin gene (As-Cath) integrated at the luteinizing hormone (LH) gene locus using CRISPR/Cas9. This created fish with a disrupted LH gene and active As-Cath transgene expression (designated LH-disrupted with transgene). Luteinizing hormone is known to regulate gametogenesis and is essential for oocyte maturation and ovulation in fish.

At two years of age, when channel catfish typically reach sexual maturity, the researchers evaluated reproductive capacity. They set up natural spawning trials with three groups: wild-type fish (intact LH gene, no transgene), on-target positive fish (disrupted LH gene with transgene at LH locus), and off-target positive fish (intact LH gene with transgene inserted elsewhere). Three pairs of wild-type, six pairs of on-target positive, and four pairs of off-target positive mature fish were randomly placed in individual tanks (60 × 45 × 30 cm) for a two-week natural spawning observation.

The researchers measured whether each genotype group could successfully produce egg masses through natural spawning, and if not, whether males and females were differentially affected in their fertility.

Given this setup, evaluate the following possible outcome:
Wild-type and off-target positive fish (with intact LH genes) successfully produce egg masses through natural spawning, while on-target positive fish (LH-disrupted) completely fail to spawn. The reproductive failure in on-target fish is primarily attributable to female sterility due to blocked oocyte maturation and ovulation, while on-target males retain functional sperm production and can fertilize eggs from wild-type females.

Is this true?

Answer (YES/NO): YES